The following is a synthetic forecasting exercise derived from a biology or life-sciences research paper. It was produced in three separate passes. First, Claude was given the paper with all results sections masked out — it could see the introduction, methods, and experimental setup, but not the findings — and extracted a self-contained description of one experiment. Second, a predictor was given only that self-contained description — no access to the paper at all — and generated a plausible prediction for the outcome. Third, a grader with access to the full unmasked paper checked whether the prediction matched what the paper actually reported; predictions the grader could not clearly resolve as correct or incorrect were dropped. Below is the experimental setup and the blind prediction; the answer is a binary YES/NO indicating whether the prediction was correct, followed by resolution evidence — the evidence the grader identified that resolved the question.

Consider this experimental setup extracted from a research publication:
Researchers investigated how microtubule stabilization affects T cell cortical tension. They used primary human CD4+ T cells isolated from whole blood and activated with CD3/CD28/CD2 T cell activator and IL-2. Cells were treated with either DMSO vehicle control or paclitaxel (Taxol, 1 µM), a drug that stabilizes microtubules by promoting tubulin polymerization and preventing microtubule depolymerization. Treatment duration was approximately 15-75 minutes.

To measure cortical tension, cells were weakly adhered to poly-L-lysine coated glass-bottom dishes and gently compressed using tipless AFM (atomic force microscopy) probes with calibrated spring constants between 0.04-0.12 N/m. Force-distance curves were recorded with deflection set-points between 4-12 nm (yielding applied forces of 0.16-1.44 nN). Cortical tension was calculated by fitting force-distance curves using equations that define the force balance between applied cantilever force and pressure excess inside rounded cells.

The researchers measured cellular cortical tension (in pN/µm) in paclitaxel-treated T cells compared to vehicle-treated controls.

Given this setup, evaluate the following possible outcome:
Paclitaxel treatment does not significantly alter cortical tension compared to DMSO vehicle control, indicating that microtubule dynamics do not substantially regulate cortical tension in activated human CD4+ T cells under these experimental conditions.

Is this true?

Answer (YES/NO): NO